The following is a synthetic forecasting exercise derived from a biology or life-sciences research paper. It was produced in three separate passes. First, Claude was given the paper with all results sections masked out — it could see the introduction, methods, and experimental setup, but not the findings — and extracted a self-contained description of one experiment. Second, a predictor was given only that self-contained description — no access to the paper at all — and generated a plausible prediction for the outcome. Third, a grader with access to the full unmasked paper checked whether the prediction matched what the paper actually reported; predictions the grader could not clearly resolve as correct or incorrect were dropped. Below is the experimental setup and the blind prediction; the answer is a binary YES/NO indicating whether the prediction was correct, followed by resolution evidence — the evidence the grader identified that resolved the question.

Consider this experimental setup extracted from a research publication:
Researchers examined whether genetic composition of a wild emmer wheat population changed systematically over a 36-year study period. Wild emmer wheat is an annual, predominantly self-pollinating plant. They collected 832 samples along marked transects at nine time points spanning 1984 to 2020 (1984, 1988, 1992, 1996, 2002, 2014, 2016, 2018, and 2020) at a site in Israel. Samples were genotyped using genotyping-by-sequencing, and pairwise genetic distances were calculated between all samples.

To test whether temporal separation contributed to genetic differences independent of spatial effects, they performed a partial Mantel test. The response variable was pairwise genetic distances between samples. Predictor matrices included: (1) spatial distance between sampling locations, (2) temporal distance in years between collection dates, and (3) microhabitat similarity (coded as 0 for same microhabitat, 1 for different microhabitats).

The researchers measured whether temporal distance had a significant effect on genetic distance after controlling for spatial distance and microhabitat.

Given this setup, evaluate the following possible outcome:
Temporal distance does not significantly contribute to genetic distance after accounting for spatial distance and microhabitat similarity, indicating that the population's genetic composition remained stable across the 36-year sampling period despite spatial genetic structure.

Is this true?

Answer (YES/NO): YES